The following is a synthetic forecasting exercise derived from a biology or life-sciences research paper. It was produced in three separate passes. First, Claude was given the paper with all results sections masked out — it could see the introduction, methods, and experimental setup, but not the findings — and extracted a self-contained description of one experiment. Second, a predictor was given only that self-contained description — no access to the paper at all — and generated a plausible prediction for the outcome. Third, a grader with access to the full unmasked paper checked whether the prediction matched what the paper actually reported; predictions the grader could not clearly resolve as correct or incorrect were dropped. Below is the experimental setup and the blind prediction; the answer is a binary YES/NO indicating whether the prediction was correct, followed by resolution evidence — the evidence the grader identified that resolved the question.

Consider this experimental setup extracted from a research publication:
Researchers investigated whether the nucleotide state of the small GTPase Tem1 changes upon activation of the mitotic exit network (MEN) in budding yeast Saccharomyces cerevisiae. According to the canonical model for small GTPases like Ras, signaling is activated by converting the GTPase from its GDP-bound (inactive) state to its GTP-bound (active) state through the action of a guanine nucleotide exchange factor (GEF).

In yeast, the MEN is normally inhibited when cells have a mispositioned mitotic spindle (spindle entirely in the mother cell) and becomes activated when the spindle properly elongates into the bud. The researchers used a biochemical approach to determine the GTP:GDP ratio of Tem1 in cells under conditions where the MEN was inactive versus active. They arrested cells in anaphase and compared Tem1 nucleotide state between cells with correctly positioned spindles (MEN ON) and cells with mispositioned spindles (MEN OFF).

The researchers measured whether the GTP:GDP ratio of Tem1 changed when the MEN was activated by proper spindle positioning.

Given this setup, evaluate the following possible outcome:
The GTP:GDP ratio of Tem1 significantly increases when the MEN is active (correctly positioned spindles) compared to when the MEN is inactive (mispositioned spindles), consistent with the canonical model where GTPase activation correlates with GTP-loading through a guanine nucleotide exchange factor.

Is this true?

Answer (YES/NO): NO